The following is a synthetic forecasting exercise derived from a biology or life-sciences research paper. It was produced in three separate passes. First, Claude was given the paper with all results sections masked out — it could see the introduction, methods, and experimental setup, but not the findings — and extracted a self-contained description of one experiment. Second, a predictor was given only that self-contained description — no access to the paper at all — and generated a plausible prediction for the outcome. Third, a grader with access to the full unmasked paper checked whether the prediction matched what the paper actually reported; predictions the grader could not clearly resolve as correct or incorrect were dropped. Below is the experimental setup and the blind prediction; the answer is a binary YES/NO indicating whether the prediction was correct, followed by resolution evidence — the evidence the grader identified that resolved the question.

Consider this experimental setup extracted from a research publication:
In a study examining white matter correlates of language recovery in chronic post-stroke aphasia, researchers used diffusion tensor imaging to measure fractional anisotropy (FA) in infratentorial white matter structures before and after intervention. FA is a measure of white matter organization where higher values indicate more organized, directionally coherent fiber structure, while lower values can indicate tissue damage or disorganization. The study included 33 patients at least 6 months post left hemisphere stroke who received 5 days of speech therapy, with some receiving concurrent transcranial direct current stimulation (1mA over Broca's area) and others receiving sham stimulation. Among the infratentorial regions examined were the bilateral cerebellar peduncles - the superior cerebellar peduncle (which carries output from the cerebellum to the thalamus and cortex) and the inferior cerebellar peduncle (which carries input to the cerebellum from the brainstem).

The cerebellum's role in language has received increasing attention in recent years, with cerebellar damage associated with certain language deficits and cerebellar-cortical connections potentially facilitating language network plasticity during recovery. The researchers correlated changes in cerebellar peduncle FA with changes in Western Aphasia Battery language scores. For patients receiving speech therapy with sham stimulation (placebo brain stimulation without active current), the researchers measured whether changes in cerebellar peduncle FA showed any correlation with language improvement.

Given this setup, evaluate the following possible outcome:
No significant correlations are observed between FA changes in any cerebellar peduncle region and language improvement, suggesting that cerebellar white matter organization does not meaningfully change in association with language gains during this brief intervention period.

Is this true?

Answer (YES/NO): YES